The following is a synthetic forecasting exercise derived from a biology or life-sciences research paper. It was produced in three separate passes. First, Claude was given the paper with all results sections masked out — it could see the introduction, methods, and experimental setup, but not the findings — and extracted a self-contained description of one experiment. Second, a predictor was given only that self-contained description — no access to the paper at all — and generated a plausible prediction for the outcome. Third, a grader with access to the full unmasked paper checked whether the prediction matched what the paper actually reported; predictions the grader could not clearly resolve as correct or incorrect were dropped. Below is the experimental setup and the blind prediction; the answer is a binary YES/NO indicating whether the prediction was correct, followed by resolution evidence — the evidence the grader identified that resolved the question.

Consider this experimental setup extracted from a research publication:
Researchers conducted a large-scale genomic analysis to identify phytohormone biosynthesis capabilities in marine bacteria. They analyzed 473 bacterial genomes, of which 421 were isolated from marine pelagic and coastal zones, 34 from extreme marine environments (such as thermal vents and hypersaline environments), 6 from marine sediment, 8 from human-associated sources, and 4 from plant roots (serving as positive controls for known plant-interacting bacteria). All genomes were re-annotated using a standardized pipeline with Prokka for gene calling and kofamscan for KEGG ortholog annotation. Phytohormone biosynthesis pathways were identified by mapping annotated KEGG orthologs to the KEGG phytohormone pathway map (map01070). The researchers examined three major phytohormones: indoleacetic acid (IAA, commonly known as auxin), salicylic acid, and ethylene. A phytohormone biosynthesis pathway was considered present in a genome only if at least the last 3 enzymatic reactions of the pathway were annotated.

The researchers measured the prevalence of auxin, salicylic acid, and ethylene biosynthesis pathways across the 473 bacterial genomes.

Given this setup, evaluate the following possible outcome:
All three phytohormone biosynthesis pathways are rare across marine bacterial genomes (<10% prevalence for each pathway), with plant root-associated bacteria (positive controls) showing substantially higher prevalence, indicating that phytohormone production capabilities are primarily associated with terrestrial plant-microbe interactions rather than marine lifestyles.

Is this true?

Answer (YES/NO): NO